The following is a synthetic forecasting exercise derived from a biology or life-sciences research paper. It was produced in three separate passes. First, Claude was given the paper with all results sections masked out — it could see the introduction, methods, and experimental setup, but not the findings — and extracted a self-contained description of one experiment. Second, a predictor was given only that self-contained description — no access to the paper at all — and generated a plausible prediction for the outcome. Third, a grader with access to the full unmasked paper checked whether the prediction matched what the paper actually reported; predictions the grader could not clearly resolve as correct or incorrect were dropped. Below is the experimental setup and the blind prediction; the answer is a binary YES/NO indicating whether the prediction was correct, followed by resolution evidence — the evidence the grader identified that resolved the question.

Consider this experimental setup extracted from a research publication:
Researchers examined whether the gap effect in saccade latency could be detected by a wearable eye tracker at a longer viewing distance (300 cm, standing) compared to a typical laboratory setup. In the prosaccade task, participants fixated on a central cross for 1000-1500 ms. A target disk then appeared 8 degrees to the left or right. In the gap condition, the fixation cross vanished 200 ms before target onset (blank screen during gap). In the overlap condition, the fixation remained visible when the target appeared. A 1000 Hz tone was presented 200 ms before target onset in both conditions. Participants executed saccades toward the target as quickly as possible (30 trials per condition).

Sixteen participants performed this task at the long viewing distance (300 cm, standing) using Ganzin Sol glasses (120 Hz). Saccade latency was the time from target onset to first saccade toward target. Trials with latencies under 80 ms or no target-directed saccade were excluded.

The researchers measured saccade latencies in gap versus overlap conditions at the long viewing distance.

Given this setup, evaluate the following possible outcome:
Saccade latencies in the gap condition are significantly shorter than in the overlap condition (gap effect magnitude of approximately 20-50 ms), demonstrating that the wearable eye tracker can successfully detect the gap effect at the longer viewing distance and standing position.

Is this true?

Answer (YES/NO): YES